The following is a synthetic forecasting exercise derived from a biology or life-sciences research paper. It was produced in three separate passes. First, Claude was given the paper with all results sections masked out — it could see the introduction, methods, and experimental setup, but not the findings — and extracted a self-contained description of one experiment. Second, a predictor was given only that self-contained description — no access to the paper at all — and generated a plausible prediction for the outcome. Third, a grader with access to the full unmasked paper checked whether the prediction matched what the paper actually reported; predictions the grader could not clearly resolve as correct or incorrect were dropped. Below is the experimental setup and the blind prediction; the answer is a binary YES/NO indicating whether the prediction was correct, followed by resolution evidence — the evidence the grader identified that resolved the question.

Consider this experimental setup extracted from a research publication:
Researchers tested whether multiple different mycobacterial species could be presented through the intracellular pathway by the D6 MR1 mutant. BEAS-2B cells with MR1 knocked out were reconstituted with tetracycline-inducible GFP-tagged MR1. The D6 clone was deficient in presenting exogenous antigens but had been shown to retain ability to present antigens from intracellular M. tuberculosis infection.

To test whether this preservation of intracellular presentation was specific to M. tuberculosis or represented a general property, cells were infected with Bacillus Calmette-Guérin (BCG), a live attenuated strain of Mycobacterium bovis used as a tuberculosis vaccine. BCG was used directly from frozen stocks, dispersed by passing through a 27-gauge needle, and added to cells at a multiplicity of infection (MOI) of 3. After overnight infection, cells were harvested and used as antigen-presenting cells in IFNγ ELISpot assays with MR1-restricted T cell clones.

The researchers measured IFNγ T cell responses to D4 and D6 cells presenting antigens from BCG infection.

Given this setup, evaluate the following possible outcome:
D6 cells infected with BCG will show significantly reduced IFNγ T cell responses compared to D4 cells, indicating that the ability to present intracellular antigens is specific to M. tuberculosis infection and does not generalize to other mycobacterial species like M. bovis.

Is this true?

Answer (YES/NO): NO